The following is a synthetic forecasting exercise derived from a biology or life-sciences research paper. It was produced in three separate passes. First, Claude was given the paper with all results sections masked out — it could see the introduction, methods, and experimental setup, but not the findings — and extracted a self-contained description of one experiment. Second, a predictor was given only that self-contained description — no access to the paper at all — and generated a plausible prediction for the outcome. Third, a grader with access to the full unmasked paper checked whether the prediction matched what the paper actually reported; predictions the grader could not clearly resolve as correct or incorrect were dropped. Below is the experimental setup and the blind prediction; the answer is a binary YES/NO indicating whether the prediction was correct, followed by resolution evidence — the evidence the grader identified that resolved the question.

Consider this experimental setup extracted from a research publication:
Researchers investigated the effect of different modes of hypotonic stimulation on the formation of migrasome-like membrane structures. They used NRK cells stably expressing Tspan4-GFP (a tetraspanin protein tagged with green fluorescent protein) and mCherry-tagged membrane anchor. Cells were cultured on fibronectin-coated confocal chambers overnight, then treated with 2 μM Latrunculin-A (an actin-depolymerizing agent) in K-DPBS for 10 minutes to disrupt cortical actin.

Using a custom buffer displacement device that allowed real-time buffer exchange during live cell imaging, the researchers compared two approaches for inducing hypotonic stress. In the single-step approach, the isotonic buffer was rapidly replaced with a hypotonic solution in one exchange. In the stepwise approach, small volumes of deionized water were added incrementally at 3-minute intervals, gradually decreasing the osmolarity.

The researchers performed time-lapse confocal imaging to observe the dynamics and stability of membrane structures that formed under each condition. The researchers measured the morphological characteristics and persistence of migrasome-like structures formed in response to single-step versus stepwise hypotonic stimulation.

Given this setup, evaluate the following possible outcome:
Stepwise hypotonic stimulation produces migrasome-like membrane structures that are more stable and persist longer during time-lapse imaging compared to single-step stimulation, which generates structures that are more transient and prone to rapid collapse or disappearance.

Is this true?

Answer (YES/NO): YES